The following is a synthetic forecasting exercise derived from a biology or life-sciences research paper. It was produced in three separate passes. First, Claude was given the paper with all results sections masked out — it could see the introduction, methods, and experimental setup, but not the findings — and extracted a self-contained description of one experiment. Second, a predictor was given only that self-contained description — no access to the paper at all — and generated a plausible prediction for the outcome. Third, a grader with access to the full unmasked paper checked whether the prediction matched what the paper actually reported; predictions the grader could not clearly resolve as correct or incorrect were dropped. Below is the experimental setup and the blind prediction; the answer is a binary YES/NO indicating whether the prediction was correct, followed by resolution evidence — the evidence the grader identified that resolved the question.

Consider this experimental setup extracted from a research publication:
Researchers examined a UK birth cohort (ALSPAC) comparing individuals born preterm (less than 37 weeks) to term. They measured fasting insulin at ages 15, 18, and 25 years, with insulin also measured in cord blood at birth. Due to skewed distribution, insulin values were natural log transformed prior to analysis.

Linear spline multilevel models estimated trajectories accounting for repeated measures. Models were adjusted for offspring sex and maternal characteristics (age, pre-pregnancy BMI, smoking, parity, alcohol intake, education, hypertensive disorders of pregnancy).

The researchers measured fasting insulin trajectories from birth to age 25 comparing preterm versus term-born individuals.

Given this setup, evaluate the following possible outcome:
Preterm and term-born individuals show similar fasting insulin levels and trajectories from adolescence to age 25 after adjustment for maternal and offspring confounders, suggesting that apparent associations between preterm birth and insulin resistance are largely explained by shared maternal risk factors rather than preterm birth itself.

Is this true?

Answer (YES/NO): YES